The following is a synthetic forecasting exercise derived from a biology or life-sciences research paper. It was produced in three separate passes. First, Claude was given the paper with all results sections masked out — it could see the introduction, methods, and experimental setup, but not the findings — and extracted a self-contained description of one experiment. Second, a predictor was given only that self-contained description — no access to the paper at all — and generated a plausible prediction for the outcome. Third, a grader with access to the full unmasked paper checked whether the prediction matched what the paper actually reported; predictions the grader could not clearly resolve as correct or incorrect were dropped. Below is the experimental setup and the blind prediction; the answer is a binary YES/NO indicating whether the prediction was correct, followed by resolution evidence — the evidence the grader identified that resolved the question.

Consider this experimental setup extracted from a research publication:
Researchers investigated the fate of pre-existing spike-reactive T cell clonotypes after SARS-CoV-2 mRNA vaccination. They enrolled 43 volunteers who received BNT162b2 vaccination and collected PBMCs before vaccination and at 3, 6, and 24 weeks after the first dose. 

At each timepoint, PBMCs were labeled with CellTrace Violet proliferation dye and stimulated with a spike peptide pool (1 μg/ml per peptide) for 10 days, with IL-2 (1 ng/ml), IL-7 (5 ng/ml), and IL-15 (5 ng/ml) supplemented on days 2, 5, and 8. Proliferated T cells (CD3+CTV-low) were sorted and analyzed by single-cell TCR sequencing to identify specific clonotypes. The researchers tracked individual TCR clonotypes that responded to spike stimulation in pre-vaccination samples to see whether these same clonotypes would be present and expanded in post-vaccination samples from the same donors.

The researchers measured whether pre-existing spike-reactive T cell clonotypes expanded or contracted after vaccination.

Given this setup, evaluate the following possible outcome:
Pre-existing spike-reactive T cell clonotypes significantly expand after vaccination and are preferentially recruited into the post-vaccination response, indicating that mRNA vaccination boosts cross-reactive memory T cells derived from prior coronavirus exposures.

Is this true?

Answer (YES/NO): NO